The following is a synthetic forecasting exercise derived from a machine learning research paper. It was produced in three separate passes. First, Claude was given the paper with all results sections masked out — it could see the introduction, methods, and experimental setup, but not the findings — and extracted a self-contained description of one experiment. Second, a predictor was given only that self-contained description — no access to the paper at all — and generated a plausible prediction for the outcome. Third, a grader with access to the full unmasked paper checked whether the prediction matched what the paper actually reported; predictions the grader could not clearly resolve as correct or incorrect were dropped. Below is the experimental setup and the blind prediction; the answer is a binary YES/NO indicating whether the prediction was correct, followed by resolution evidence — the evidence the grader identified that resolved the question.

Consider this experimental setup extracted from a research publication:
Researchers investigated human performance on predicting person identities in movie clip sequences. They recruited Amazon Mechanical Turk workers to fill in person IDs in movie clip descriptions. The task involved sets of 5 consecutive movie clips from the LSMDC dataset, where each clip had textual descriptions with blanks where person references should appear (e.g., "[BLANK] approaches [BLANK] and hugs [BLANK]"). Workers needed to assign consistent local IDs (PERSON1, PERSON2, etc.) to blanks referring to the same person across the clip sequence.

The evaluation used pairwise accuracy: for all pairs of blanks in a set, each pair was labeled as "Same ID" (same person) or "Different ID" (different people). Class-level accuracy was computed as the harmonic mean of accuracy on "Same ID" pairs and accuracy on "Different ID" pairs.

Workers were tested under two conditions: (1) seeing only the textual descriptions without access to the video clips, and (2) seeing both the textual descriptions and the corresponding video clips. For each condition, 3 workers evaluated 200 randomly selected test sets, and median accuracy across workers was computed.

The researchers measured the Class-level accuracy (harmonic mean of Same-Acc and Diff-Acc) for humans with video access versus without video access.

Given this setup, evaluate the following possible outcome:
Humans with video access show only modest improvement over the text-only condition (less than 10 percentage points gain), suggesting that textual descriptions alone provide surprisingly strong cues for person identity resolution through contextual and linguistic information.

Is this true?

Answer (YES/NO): NO